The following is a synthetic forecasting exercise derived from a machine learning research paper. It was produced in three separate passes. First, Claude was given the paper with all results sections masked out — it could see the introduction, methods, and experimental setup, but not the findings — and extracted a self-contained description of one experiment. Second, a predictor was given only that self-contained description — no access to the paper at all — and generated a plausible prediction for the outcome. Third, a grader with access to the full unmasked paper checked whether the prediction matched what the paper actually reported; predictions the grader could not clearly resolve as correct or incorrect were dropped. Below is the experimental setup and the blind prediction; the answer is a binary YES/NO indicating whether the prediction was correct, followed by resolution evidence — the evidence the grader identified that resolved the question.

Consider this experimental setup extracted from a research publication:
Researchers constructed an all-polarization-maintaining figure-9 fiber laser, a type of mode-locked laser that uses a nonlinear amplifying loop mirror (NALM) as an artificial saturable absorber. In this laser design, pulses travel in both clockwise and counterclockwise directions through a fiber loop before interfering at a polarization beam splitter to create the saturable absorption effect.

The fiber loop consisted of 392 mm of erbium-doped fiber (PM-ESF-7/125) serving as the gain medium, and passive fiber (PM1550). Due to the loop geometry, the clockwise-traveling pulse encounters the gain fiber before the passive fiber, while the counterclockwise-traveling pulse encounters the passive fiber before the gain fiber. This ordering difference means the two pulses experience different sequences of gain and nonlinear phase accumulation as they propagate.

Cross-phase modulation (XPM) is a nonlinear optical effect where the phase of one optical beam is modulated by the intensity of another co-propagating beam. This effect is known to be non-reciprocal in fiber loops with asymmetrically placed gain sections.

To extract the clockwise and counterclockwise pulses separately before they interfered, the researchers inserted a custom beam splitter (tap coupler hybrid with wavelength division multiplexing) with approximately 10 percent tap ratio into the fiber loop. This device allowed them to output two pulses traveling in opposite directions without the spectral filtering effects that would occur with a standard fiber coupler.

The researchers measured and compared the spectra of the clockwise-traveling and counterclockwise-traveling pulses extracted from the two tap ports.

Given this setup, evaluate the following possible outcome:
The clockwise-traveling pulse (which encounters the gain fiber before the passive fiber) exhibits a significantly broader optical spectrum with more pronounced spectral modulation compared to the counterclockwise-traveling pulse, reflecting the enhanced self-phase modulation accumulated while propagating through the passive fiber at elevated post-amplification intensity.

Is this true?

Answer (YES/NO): NO